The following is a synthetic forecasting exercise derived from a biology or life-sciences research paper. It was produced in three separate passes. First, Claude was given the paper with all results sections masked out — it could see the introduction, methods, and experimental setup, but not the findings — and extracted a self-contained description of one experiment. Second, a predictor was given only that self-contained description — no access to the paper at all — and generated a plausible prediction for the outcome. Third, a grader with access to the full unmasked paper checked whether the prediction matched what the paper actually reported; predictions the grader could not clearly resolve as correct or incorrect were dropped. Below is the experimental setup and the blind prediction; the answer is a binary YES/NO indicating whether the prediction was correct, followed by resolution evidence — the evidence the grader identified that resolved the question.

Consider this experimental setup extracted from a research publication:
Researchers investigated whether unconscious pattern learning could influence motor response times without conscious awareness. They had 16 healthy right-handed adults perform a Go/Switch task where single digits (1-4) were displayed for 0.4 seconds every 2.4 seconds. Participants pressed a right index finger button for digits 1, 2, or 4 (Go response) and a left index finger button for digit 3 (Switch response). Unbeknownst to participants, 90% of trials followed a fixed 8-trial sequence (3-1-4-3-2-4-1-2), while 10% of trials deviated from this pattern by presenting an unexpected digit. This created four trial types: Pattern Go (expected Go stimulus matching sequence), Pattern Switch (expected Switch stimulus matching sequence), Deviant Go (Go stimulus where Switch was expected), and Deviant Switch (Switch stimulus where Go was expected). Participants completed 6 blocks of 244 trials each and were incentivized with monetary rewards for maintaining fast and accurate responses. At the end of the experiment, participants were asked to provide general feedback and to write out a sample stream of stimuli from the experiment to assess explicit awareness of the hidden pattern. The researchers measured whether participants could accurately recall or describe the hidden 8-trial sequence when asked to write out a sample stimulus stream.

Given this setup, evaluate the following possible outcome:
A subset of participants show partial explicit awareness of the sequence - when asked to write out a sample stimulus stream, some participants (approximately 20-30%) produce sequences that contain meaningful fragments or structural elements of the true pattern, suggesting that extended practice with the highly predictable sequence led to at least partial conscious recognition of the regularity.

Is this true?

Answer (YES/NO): NO